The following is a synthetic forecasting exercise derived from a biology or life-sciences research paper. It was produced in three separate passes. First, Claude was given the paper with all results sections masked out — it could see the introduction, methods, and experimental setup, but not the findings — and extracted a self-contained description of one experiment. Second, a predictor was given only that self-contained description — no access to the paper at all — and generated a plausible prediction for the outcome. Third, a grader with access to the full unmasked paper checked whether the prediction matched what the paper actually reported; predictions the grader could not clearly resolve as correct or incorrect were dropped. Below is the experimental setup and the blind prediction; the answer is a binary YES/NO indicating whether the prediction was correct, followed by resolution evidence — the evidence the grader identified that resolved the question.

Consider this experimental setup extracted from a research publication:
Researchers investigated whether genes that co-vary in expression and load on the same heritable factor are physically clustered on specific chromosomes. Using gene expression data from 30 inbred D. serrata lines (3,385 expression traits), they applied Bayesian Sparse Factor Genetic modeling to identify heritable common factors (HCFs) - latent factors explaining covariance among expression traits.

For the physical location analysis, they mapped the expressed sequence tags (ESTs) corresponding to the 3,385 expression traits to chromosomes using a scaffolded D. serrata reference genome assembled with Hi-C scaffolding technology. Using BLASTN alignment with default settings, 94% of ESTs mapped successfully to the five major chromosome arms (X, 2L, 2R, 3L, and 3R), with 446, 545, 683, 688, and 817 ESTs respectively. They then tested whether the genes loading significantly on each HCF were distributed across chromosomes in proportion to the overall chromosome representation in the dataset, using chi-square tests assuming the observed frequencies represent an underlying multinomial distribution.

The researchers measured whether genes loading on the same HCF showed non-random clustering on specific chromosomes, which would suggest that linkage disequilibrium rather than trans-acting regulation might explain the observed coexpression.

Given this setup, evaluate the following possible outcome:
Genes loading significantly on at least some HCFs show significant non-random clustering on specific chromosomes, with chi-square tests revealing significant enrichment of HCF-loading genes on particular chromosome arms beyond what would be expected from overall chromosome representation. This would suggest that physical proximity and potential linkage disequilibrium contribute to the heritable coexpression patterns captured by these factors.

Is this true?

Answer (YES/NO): YES